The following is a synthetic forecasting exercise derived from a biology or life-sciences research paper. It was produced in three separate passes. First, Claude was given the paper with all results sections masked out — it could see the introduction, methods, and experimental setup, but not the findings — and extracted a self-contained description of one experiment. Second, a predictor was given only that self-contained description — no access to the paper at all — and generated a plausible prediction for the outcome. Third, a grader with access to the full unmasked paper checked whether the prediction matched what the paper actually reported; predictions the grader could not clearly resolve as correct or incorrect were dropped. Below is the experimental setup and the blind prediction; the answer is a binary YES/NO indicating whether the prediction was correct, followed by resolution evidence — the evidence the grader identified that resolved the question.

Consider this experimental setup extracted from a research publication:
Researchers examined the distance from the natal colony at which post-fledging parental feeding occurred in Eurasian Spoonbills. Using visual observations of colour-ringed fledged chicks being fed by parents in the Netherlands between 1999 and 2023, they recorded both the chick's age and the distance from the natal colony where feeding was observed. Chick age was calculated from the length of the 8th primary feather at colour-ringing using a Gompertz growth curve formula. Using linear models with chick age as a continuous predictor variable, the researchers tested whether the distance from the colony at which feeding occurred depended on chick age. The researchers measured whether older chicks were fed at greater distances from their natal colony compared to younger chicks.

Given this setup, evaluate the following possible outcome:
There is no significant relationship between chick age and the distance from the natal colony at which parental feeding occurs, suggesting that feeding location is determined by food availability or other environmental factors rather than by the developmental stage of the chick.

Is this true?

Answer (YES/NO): NO